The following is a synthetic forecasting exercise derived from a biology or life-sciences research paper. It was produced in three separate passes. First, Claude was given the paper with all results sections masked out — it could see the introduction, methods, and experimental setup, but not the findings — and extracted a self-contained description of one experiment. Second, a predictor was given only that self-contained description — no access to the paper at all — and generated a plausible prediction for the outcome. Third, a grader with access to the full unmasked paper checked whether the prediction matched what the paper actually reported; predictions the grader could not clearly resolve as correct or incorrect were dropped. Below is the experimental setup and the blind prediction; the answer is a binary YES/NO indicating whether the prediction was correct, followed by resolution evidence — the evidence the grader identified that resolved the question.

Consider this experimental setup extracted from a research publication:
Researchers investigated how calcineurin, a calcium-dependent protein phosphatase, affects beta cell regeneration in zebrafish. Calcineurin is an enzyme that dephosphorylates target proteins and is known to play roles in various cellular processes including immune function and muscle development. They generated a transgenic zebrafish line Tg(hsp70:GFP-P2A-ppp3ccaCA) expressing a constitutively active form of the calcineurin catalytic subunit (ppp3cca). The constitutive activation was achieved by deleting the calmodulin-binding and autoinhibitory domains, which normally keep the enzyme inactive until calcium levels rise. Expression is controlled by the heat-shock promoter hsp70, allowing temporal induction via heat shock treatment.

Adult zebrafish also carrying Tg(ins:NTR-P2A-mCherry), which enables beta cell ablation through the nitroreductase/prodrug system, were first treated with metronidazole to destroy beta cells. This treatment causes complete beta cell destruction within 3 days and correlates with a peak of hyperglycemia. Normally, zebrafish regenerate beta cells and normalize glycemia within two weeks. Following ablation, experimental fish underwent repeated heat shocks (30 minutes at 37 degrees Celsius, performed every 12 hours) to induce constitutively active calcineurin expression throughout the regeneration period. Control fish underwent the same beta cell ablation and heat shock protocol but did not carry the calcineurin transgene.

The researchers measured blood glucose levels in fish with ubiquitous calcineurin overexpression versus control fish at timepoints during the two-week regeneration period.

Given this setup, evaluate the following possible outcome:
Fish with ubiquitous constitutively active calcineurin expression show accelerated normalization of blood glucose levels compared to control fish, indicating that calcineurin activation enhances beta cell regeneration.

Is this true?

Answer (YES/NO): NO